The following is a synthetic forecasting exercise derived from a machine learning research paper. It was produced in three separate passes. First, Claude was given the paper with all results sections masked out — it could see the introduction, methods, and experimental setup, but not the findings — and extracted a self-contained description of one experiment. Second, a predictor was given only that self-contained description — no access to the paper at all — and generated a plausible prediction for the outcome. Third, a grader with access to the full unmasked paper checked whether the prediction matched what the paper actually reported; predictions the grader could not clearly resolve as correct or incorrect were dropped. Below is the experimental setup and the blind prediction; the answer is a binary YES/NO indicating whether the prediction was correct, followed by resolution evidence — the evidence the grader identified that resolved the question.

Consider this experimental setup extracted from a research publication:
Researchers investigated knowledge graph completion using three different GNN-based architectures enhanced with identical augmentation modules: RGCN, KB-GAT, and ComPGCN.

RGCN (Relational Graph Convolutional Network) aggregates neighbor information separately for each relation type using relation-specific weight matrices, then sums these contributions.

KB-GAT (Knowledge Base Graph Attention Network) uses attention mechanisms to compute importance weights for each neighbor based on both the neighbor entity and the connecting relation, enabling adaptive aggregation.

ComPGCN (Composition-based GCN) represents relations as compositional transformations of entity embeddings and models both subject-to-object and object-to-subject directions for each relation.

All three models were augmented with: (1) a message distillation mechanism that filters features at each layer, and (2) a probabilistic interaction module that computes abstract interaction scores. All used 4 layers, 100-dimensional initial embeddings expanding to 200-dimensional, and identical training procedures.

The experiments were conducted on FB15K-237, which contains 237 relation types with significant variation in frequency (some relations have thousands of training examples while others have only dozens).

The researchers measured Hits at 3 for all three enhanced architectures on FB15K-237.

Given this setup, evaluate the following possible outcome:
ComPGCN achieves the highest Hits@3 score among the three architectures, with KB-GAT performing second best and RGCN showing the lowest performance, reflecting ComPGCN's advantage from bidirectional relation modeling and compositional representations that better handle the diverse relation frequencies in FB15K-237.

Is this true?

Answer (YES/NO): NO